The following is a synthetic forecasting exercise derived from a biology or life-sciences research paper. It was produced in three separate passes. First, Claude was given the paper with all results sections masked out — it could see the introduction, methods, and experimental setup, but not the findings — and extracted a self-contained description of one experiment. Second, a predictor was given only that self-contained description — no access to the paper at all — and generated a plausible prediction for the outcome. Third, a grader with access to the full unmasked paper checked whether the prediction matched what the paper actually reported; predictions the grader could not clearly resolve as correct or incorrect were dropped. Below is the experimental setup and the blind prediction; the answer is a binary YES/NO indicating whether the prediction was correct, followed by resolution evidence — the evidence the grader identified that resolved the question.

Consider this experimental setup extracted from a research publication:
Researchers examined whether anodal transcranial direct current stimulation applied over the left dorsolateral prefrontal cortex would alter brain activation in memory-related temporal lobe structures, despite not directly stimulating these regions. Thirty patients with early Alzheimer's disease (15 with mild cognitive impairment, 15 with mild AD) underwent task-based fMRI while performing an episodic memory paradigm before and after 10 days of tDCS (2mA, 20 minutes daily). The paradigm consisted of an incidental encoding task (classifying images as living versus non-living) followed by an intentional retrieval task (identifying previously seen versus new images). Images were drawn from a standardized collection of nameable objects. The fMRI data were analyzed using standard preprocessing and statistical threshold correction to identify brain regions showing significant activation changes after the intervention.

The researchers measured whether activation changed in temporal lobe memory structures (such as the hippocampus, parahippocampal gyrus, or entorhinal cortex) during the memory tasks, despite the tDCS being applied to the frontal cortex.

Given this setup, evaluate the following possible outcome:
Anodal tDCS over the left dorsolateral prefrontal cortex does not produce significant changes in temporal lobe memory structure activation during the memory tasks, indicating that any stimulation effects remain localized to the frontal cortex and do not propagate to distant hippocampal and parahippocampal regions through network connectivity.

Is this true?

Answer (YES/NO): NO